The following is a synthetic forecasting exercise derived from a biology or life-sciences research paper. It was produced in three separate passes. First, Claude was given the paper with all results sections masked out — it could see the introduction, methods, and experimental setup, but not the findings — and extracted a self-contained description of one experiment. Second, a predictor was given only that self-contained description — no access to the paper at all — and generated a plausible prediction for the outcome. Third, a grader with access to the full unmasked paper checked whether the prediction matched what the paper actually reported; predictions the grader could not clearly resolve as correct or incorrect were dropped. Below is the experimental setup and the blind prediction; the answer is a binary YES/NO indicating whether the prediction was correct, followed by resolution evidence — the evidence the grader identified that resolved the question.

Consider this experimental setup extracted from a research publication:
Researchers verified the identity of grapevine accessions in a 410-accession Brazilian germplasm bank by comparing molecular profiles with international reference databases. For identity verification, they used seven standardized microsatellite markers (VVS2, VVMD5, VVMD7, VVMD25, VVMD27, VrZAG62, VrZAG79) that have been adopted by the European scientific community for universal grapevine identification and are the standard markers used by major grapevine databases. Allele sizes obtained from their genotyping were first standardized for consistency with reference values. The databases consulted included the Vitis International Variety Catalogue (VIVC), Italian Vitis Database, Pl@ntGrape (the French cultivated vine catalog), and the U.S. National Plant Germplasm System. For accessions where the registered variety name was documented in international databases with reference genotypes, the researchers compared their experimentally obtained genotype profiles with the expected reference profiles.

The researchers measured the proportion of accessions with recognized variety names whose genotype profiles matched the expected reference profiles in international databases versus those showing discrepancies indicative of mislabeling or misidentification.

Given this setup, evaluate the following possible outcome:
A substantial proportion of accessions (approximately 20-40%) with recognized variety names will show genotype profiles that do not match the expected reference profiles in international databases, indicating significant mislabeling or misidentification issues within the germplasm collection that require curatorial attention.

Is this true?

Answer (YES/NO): YES